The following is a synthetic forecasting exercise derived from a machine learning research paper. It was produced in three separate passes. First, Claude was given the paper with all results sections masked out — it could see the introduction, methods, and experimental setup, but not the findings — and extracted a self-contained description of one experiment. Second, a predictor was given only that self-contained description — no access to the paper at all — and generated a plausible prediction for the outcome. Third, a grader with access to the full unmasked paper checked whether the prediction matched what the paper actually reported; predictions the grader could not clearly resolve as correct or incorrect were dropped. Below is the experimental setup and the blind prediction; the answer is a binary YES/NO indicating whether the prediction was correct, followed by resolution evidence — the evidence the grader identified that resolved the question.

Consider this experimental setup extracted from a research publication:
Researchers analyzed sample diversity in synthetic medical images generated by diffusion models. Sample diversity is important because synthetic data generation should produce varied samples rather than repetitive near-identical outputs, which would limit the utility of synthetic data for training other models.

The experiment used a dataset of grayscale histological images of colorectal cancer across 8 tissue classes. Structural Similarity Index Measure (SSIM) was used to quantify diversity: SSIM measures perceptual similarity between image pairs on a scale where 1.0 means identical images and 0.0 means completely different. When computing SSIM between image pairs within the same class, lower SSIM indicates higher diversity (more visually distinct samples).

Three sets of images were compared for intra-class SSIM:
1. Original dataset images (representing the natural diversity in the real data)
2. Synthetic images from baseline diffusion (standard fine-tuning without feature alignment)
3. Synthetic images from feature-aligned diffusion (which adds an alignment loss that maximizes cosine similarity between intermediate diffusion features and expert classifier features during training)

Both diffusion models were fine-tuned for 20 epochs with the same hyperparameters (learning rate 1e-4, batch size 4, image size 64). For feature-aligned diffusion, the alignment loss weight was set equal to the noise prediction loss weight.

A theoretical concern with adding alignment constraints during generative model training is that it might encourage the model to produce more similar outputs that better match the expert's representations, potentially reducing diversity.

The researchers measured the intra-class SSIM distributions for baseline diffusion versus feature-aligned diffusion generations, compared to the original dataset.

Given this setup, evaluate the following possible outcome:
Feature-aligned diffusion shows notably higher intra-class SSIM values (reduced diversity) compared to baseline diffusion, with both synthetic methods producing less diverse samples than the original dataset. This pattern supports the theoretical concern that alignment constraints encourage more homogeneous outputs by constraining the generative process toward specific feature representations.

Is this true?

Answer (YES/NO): NO